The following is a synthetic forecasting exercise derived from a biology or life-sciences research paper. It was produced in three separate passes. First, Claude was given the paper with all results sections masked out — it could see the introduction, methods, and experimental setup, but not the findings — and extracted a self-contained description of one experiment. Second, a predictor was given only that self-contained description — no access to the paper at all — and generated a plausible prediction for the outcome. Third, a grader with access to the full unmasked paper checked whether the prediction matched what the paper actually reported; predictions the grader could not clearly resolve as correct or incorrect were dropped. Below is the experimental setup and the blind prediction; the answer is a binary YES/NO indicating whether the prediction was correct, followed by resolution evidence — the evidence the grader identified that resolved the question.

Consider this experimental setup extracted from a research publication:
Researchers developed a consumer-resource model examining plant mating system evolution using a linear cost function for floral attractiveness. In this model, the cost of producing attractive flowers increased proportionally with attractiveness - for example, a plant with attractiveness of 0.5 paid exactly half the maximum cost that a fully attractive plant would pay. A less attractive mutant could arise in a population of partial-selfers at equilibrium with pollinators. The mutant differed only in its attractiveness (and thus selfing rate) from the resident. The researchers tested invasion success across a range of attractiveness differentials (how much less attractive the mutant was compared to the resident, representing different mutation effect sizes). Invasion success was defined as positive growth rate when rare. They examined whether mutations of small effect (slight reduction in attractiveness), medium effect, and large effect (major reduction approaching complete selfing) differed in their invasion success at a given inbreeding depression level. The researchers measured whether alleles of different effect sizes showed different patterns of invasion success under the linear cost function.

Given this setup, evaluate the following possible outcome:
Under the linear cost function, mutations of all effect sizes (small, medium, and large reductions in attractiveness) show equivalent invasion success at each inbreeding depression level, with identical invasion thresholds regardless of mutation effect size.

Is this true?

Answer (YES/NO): YES